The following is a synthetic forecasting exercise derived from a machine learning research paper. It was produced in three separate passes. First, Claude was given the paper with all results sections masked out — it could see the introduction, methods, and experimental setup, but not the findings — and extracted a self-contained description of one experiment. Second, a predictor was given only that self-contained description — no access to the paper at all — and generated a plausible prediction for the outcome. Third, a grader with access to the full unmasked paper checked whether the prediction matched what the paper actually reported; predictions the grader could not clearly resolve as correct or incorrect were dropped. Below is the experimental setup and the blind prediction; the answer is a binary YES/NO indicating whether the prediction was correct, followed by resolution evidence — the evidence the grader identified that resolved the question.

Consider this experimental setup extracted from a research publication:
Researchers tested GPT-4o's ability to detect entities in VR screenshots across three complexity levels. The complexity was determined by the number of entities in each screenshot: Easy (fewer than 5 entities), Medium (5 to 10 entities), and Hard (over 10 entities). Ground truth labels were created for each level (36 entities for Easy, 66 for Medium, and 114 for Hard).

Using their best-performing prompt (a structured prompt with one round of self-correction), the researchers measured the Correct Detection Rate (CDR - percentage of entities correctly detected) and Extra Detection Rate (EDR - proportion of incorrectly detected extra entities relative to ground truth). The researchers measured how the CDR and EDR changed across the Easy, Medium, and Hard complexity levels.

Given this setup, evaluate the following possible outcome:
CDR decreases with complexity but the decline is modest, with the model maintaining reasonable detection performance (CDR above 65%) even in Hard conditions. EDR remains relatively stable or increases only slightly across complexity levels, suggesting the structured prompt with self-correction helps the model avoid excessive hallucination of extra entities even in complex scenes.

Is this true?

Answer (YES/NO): NO